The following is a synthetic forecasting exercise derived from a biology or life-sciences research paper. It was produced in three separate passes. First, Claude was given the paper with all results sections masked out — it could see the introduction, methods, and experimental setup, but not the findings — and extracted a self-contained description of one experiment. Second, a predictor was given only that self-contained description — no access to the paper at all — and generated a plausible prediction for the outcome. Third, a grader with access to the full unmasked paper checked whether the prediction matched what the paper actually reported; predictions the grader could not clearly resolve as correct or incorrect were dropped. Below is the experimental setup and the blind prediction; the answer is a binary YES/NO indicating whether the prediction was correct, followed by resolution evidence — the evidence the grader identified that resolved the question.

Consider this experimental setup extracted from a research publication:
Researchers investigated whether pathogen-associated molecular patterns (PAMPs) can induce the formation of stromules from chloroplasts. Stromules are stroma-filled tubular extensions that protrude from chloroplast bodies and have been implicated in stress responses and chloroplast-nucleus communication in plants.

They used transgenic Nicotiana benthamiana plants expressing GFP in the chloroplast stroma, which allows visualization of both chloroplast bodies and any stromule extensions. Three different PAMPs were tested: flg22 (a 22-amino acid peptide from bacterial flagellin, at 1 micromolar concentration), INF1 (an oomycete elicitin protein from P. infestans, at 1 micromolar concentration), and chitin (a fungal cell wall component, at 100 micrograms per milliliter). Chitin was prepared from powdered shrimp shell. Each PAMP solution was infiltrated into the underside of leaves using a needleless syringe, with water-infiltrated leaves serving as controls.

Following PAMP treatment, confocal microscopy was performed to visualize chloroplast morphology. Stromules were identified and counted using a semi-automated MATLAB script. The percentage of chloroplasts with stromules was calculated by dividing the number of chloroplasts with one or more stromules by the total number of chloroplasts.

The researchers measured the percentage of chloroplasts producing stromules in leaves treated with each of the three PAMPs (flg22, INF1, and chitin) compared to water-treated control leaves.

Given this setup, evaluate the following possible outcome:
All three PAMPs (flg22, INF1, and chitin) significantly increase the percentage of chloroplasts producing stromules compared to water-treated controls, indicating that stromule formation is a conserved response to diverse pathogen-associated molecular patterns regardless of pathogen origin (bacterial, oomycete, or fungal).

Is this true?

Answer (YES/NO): YES